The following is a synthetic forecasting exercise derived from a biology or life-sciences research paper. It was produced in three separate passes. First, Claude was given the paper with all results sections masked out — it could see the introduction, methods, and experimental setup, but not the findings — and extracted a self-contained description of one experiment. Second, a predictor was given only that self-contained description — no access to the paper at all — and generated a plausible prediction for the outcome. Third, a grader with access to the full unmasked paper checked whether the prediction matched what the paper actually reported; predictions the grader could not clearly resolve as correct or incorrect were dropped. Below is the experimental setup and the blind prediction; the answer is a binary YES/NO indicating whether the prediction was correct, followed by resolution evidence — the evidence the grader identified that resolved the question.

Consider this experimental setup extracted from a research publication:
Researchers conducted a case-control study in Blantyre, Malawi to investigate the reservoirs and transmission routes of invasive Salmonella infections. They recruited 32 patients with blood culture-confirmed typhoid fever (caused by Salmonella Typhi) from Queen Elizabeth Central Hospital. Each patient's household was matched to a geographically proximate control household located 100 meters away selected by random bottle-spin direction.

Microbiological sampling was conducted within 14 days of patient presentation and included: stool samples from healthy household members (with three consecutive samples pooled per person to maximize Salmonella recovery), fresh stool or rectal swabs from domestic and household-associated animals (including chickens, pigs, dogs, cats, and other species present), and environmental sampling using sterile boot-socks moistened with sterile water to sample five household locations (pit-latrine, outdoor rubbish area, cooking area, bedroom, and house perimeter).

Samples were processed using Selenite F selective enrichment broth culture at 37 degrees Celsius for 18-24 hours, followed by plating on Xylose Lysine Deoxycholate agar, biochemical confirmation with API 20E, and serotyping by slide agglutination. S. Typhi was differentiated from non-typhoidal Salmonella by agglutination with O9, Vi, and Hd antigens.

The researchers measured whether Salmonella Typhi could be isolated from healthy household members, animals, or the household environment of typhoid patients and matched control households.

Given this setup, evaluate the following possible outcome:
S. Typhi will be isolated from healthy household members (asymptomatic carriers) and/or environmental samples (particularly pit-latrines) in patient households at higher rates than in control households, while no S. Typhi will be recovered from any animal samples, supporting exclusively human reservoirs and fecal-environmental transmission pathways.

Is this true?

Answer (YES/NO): NO